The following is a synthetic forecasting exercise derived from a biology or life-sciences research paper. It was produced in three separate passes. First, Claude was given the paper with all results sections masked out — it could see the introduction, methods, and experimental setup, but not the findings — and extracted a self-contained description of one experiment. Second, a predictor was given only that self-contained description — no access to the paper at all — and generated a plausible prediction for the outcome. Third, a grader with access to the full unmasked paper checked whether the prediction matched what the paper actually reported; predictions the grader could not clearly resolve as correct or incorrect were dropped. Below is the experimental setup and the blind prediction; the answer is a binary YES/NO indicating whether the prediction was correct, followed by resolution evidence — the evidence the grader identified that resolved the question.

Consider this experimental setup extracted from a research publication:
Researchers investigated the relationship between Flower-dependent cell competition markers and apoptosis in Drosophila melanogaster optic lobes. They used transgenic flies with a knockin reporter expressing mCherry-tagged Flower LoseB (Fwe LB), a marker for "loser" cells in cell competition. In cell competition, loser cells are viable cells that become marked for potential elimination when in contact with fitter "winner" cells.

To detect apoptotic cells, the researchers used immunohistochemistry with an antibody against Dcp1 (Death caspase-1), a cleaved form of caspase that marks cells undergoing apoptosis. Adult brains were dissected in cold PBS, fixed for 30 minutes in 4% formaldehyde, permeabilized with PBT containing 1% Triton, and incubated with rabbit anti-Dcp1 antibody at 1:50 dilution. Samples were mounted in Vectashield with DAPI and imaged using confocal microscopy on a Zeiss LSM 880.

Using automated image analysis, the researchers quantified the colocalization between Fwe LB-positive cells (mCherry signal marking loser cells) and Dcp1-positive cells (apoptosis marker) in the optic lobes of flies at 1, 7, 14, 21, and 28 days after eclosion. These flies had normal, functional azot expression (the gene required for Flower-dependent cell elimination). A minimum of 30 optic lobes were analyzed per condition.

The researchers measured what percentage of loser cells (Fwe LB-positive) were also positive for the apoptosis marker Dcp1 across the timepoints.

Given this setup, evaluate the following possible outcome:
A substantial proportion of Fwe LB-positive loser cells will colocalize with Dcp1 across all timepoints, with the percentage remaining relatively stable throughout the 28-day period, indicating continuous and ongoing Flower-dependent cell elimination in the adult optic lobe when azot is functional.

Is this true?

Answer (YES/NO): YES